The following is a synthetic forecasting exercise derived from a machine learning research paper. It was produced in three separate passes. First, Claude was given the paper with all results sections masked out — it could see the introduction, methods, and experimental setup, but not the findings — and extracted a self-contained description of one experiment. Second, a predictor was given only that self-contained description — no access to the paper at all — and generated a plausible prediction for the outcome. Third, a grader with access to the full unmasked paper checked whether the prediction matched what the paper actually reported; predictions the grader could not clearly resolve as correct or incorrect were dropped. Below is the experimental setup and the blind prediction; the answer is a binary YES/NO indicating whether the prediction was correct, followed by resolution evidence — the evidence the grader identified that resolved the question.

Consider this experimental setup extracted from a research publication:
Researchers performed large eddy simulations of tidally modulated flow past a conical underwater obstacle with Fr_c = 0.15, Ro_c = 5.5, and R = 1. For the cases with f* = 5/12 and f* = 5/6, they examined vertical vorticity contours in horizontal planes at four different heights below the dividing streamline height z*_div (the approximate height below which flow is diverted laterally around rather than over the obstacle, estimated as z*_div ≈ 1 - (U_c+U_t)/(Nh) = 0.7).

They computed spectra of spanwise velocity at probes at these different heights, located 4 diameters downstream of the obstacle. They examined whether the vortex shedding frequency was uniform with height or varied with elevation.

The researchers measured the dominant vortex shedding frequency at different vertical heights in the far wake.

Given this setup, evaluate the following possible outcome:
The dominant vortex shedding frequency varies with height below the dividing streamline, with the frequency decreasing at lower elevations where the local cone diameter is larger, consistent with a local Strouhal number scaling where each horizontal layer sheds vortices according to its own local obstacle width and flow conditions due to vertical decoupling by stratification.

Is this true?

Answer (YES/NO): NO